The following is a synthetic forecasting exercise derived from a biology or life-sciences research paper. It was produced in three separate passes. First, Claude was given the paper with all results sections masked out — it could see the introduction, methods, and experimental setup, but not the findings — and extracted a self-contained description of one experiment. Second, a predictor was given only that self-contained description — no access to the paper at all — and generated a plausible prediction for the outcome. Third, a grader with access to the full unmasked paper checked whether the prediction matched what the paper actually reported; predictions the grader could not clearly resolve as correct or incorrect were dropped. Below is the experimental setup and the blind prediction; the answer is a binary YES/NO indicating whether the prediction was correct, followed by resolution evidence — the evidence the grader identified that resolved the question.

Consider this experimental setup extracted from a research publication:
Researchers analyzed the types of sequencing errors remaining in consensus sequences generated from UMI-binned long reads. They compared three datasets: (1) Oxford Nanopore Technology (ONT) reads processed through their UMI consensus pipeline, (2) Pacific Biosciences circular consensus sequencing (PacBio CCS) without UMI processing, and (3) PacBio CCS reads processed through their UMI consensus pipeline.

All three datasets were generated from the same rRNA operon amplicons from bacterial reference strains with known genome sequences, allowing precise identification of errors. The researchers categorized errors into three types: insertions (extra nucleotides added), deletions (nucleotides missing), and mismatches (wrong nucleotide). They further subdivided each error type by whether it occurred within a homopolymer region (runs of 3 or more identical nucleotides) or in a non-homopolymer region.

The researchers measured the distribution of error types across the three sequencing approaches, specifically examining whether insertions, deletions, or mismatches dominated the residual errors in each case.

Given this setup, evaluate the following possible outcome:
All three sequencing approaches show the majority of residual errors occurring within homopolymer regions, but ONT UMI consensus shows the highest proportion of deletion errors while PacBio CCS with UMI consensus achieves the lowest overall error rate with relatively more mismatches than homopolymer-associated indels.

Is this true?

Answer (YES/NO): NO